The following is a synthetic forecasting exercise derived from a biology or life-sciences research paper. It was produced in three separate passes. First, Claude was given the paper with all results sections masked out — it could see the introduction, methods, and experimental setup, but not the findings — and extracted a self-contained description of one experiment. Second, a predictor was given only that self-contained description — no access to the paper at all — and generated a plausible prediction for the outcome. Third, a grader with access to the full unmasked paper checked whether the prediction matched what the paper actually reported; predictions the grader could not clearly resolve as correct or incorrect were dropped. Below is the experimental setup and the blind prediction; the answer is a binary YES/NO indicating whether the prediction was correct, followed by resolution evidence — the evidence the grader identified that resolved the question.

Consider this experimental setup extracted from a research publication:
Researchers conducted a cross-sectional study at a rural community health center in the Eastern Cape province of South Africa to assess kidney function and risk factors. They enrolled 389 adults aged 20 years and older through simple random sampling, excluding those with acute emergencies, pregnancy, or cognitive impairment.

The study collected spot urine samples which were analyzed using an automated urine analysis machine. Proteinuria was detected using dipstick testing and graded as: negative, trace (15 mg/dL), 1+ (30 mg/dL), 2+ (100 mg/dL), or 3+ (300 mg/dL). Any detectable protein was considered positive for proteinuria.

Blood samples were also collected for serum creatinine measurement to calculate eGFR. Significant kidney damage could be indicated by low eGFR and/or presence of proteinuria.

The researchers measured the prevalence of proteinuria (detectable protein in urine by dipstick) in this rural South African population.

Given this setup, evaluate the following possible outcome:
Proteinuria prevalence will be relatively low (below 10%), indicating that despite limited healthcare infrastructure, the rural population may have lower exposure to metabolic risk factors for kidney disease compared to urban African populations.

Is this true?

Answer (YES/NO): YES